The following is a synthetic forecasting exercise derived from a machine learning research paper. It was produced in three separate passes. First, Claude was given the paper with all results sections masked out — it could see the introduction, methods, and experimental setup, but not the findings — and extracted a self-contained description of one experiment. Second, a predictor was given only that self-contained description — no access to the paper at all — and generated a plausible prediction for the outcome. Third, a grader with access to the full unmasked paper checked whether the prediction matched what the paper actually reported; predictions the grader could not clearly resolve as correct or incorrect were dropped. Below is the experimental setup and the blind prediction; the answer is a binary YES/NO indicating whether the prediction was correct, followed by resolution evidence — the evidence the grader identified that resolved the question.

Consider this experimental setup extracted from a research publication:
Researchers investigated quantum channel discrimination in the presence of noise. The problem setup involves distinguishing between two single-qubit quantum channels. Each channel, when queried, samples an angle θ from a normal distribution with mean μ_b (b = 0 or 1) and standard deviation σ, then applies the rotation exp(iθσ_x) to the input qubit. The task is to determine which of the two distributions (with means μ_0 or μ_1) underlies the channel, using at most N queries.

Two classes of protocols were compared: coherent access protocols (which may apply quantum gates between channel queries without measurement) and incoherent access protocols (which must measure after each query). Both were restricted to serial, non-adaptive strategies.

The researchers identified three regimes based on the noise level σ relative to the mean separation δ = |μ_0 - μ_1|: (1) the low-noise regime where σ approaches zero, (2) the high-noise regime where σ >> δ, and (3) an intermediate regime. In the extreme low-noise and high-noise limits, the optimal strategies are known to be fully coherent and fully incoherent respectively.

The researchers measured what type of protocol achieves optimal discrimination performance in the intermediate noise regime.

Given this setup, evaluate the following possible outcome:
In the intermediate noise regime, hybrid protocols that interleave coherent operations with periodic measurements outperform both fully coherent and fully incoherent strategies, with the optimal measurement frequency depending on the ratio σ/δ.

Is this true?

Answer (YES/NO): NO